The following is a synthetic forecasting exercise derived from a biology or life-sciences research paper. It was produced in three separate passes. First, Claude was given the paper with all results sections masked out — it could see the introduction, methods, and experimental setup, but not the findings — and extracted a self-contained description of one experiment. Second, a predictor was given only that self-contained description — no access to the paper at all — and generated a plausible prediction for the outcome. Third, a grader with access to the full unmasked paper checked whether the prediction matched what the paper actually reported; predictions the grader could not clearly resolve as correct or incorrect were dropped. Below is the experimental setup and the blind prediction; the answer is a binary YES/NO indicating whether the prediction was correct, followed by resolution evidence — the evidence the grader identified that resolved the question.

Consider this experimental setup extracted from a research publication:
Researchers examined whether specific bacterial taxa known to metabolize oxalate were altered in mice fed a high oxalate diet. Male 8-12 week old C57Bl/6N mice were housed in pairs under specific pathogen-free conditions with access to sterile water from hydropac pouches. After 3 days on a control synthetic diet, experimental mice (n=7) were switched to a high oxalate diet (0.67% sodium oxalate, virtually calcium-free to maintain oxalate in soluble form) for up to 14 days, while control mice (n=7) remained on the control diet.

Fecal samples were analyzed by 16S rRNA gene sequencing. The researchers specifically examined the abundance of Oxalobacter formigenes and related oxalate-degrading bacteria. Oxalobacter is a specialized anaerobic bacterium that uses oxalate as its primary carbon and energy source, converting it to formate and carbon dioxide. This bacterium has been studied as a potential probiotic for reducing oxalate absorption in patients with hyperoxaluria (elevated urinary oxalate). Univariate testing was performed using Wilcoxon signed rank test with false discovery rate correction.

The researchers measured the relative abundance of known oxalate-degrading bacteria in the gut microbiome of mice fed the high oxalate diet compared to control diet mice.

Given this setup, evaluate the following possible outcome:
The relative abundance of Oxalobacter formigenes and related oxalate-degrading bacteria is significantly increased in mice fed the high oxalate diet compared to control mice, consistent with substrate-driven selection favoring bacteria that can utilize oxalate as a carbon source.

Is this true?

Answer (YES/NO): NO